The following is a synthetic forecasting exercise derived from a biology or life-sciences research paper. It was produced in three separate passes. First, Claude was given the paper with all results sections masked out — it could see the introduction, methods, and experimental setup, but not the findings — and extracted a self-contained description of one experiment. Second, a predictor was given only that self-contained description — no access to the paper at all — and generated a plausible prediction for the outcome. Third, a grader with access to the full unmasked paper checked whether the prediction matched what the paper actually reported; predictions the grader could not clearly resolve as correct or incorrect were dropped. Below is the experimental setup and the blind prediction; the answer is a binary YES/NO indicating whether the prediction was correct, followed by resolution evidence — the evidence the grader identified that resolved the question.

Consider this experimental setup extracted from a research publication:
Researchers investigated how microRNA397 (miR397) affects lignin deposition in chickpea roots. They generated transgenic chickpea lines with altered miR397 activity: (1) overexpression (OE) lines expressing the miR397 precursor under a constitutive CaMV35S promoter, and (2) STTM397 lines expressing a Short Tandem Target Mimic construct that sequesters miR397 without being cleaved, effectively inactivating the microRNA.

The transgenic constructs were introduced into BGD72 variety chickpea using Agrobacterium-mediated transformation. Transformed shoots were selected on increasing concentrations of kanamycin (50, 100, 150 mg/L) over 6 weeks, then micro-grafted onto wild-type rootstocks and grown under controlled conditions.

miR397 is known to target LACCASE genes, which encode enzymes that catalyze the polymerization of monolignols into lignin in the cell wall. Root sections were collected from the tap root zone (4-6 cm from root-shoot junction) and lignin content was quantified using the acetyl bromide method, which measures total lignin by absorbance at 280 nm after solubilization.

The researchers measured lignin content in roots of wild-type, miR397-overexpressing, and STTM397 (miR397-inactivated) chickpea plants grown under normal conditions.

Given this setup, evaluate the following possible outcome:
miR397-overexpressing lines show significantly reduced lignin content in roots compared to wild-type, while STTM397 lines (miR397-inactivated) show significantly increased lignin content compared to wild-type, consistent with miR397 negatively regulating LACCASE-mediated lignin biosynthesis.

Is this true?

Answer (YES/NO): YES